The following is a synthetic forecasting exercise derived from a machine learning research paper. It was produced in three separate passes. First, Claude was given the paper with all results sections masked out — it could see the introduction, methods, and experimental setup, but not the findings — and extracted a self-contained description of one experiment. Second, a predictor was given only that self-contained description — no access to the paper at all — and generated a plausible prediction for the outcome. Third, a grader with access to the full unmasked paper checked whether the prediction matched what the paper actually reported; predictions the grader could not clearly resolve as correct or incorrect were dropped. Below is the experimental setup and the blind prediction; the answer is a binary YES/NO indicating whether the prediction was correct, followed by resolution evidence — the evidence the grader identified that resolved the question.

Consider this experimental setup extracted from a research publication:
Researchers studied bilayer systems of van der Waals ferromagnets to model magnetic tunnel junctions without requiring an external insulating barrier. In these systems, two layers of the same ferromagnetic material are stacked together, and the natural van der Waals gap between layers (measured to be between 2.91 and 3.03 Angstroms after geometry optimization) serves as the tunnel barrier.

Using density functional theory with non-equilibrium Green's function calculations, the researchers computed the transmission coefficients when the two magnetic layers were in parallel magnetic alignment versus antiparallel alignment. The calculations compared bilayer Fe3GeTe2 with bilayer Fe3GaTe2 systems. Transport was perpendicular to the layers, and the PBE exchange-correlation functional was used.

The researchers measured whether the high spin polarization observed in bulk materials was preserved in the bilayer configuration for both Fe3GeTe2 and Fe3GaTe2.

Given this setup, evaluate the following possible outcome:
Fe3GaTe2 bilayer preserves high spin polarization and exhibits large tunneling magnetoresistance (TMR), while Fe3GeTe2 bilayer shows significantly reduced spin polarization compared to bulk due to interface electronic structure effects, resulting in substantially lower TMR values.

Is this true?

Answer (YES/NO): NO